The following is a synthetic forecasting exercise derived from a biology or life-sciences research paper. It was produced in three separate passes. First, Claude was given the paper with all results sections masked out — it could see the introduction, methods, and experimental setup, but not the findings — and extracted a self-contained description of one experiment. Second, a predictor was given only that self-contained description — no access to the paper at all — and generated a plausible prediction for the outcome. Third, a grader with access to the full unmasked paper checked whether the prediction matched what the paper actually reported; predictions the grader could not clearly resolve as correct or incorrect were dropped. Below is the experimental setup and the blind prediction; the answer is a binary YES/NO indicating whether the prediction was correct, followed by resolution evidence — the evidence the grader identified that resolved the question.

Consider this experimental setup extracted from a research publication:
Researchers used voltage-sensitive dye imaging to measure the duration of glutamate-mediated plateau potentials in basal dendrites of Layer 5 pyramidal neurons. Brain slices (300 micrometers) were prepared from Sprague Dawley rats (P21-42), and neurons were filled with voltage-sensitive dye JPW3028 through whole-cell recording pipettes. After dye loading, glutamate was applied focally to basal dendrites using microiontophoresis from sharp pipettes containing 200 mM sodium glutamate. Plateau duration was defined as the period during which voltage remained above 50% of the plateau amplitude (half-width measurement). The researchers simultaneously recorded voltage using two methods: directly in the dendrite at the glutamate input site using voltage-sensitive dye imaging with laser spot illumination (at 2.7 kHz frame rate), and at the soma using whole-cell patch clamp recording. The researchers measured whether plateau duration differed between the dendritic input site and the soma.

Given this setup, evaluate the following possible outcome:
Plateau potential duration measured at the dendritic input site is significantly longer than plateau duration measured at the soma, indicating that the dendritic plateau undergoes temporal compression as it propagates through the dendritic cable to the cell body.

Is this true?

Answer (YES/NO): NO